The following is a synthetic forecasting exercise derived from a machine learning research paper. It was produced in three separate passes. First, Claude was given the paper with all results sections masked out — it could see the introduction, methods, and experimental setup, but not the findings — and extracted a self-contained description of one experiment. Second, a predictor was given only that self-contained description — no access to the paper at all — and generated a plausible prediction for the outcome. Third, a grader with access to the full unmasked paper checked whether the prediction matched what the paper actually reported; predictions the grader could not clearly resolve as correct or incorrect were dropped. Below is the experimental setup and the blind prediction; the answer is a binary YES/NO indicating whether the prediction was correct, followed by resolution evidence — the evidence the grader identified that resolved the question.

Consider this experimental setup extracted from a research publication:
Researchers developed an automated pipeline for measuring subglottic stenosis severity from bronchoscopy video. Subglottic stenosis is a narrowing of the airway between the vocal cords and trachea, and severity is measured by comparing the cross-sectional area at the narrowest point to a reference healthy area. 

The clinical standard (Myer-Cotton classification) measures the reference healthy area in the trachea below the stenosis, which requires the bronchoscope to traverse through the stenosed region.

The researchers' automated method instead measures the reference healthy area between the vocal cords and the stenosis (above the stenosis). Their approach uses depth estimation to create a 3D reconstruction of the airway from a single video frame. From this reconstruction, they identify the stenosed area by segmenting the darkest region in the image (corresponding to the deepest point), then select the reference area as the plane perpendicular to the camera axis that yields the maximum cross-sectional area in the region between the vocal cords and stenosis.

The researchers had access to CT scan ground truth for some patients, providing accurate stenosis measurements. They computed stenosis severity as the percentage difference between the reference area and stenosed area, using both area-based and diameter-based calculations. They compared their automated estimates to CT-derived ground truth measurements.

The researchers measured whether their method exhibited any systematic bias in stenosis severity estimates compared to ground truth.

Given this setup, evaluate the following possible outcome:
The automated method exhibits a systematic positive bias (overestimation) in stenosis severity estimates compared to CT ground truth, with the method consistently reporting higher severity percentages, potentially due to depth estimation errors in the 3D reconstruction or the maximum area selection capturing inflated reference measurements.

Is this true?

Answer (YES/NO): NO